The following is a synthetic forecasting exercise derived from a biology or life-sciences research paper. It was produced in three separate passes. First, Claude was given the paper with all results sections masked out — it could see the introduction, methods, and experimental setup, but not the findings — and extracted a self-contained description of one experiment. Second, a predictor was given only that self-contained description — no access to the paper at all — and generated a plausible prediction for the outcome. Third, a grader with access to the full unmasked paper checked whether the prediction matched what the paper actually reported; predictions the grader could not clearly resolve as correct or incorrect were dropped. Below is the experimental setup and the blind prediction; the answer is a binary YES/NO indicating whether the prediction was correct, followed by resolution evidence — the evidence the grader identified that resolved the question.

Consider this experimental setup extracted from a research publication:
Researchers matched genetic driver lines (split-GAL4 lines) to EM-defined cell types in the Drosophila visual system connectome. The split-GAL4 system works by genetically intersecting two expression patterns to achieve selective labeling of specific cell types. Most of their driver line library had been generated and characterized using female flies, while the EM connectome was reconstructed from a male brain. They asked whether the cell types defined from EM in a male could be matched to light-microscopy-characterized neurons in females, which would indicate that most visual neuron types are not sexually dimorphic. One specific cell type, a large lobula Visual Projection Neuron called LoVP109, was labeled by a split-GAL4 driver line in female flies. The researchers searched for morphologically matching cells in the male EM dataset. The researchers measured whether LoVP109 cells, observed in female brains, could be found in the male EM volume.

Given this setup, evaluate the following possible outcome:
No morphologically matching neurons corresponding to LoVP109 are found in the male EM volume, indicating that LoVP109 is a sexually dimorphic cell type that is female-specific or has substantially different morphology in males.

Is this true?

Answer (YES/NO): YES